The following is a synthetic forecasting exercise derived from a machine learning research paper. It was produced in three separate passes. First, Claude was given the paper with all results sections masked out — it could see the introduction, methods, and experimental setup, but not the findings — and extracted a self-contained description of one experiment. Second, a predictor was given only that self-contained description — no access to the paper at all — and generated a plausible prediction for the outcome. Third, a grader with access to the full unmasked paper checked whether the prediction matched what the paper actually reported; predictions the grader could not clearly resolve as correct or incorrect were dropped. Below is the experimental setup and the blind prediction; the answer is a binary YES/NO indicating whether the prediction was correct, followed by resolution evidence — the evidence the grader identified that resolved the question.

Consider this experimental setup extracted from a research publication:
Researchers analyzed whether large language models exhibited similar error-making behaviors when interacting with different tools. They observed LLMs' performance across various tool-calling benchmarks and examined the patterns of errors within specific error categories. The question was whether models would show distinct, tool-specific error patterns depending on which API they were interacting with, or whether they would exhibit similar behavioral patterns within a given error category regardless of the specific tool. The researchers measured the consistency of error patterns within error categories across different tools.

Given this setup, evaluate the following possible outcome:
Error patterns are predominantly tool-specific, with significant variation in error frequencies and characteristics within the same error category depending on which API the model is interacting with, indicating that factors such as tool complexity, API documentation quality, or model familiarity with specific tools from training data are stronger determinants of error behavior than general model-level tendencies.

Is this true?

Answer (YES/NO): NO